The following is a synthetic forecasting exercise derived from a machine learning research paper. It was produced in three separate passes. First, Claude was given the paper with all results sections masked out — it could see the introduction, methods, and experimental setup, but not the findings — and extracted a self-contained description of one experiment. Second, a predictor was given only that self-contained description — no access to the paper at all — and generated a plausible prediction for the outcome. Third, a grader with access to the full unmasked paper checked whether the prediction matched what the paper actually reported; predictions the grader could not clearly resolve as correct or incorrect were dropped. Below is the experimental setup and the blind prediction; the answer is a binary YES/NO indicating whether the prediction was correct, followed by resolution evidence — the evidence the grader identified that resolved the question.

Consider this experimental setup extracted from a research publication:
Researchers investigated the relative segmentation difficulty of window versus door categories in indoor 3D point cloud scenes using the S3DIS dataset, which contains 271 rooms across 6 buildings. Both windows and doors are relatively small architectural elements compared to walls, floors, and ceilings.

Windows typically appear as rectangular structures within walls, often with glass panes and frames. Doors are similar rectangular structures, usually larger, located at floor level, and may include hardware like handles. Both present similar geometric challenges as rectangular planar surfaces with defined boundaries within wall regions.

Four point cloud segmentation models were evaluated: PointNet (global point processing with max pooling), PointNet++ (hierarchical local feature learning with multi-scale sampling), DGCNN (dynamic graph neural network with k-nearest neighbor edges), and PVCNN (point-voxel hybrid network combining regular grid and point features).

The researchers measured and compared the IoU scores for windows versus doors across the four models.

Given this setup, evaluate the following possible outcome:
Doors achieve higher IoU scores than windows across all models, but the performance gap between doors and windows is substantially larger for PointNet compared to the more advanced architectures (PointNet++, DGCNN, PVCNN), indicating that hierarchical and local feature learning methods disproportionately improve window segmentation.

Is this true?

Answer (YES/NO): NO